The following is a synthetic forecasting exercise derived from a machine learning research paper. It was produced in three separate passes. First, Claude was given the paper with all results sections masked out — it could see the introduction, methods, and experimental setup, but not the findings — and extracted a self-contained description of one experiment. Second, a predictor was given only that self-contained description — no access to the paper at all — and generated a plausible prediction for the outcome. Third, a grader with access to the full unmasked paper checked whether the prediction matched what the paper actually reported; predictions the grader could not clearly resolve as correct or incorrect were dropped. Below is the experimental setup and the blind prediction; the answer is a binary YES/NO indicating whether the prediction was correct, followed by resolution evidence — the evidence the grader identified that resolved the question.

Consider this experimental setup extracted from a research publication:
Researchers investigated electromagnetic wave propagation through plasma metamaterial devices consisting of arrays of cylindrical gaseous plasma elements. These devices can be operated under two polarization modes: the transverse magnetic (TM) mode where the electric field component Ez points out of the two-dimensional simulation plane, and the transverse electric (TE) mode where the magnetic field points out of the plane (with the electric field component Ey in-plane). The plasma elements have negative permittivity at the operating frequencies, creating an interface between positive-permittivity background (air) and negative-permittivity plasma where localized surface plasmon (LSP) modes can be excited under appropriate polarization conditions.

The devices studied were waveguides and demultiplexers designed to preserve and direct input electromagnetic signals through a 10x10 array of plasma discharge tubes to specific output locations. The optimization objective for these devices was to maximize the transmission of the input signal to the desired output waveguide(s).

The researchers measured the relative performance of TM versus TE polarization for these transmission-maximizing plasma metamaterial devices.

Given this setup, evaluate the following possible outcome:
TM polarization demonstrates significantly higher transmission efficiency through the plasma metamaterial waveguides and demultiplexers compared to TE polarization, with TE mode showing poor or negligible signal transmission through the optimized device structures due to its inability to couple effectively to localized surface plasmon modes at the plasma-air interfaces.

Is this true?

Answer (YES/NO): NO